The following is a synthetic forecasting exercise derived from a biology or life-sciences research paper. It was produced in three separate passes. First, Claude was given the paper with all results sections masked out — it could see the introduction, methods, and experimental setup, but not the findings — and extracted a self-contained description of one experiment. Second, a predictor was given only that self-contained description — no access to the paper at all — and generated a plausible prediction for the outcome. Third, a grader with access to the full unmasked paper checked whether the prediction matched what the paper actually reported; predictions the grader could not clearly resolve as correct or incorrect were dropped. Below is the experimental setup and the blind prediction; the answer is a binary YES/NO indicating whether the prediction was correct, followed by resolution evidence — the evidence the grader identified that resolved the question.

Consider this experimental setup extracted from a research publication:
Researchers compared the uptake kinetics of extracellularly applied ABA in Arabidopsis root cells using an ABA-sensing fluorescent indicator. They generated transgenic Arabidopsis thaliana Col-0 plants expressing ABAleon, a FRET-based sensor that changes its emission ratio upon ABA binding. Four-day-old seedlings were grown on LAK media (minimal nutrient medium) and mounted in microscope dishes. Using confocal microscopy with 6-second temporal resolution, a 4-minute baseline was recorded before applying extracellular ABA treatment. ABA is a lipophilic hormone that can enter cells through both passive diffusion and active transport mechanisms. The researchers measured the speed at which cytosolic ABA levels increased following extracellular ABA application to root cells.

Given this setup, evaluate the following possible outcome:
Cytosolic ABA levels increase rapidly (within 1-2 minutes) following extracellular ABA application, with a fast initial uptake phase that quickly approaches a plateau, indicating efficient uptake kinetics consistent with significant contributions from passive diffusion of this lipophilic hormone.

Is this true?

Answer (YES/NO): NO